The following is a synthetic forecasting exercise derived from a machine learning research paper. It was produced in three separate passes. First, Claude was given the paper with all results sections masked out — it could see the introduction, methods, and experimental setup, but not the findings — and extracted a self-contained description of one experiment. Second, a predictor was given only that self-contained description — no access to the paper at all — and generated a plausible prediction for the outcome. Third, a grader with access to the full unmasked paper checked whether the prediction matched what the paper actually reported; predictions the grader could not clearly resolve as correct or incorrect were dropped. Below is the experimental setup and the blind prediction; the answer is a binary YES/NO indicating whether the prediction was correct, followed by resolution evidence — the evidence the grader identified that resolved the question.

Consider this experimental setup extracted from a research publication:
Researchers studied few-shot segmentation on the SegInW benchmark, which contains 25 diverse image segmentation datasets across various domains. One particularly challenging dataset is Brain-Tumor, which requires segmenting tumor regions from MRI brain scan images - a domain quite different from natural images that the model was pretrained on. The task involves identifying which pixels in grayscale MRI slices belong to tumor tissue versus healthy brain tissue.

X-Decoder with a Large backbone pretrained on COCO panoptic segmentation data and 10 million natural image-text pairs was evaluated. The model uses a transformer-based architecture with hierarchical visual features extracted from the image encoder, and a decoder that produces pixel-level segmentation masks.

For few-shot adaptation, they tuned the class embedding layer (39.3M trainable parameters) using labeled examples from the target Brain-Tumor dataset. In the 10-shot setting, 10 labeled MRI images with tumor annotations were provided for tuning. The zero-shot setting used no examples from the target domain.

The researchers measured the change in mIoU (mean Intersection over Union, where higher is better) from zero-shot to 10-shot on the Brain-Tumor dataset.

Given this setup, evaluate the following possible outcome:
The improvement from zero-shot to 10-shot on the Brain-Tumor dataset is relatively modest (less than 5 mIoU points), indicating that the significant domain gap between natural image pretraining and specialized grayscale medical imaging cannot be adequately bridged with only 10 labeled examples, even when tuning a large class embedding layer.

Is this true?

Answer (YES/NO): YES